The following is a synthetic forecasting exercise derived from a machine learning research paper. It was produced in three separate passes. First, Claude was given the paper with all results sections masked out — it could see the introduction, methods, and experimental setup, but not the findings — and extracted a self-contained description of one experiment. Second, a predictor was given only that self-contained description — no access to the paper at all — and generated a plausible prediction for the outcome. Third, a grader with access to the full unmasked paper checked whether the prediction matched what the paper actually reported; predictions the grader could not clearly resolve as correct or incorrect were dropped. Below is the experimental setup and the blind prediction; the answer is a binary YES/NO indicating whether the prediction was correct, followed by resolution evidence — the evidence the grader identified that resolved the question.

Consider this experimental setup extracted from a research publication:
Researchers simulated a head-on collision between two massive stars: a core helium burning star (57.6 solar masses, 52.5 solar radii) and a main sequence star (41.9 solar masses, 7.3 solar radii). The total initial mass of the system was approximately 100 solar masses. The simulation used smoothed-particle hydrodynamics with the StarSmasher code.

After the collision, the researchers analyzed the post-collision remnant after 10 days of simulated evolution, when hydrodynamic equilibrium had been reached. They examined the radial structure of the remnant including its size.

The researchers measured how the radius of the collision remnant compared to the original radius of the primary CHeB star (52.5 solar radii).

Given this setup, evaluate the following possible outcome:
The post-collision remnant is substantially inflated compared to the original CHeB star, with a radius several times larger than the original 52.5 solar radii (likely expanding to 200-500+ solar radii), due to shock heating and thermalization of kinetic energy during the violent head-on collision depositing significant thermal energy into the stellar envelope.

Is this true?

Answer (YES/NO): YES